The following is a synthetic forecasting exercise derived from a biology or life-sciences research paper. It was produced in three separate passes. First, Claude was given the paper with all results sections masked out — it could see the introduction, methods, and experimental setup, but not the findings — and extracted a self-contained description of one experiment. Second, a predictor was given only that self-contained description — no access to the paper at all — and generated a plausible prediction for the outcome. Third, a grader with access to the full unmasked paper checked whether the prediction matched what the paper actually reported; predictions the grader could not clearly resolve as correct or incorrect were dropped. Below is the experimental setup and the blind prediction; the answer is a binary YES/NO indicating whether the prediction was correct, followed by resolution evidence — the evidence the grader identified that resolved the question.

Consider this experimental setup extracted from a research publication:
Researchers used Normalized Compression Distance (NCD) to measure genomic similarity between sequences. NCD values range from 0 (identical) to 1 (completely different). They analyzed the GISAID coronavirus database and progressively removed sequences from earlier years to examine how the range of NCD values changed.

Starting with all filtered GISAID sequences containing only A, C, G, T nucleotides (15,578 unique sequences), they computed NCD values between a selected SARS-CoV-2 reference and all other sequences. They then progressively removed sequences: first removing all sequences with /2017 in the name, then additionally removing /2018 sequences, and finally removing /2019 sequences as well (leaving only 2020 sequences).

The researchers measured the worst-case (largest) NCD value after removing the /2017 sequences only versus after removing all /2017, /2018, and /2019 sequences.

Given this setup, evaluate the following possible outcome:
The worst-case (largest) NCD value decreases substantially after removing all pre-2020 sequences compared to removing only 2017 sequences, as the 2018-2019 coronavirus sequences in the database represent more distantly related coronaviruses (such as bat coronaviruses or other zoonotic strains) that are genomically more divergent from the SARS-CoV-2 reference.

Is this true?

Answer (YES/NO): YES